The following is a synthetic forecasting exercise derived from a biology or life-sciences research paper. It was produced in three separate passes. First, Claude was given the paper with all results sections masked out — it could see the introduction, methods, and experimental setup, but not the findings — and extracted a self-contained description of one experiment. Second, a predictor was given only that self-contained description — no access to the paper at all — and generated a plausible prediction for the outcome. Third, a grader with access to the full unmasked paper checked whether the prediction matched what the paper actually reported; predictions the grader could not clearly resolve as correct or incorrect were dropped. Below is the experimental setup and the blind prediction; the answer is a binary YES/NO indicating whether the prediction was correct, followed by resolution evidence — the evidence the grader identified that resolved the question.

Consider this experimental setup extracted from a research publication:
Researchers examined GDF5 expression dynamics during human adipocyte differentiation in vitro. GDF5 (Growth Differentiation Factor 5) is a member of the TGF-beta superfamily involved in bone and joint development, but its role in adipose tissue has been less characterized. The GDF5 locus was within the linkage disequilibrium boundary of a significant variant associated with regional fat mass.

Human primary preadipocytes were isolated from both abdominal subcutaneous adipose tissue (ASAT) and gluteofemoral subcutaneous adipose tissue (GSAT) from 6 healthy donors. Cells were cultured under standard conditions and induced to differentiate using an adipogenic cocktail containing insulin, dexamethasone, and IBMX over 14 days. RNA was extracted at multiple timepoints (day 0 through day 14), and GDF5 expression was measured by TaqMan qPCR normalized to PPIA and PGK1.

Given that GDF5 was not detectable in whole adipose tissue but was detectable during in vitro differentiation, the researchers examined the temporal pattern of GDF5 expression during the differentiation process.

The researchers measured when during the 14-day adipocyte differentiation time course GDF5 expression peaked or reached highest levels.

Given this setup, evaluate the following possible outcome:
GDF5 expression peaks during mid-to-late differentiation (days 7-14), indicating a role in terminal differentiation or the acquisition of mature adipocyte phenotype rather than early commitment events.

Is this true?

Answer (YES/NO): NO